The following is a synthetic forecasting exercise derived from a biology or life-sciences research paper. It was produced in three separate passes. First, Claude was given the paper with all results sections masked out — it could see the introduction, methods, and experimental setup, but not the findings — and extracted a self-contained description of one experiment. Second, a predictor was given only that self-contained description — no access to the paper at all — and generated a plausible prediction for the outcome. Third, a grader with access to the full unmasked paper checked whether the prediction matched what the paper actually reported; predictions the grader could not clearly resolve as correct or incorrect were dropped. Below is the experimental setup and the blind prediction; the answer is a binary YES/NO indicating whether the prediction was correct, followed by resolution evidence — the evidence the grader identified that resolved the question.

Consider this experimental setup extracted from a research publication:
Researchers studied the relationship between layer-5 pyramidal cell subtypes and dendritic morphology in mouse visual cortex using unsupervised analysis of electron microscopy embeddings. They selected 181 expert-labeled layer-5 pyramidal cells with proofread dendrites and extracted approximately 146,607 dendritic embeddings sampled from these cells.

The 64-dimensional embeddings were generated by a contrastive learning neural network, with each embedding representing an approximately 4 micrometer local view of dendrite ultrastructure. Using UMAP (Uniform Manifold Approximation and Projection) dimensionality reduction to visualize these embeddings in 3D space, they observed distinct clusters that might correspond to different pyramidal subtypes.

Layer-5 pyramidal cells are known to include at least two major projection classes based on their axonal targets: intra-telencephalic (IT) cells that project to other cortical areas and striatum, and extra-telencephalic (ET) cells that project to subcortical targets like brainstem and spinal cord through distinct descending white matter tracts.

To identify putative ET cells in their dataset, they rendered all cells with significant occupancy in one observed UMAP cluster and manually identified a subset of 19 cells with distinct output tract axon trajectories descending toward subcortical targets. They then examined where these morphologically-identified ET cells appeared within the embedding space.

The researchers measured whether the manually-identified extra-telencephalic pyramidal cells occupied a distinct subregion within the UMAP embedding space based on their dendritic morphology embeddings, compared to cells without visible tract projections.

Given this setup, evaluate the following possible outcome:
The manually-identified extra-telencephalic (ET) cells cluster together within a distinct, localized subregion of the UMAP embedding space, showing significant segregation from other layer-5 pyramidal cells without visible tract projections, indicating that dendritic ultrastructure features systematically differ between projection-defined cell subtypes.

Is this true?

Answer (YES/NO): YES